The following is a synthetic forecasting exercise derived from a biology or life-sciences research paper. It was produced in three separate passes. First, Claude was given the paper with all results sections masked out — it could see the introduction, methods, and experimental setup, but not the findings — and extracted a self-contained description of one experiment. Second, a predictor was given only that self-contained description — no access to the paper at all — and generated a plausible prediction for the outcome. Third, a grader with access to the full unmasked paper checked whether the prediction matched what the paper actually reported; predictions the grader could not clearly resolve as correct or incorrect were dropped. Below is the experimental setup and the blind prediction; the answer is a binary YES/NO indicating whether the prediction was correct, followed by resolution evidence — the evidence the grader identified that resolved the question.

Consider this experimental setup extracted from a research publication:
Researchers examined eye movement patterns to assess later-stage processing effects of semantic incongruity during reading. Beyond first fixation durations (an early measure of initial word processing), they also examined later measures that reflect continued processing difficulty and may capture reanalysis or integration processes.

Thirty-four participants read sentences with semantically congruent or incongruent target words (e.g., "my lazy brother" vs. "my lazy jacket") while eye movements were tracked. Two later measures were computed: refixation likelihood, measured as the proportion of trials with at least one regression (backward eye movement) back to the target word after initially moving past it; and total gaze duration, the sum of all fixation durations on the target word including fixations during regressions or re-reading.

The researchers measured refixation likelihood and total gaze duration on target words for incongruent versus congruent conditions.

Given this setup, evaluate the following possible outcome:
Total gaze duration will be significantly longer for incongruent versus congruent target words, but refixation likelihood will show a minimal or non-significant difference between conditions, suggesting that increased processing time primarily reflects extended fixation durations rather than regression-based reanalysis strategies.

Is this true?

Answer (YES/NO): NO